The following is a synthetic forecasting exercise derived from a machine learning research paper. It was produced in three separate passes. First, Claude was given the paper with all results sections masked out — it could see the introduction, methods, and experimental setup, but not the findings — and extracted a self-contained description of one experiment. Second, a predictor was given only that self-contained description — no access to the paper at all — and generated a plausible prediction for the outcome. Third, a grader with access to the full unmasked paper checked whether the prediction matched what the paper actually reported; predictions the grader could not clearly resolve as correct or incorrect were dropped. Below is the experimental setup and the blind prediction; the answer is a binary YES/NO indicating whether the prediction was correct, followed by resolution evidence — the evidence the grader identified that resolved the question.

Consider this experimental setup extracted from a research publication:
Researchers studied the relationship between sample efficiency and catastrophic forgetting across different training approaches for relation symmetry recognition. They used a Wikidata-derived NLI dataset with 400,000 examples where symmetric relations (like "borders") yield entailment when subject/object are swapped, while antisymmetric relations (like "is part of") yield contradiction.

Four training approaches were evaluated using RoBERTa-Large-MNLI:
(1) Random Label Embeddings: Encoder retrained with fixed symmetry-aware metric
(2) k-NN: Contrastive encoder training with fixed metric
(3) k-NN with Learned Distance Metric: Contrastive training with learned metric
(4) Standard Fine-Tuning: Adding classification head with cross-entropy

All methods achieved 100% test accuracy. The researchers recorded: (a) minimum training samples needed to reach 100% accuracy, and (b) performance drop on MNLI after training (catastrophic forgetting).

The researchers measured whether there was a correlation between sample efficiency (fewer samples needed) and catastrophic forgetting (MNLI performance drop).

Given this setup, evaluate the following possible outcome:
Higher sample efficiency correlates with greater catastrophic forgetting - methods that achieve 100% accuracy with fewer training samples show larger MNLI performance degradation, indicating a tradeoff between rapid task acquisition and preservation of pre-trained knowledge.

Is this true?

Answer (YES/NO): NO